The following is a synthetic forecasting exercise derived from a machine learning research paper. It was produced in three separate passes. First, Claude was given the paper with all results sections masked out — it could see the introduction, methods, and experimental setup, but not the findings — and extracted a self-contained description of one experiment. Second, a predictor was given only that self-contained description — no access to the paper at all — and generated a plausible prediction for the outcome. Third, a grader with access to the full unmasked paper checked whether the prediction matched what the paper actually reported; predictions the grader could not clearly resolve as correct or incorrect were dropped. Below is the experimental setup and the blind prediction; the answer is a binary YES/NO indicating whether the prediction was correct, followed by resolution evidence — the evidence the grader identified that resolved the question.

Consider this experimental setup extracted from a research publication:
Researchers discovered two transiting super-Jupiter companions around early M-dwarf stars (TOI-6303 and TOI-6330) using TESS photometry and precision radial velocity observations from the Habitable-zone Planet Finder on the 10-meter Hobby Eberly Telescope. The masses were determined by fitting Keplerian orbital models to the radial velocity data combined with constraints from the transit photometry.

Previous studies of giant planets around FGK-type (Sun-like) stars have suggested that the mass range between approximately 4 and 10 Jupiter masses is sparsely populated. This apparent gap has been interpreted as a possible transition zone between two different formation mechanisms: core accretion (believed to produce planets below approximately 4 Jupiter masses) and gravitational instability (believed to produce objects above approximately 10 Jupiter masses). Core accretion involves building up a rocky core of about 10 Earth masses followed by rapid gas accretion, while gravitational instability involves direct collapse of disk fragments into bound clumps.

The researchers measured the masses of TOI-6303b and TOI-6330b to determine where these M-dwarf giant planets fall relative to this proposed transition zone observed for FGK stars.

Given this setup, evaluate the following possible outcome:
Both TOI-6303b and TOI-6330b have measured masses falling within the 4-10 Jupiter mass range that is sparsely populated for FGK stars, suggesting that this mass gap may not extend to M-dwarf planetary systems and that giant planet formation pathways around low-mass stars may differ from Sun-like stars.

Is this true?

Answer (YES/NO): NO